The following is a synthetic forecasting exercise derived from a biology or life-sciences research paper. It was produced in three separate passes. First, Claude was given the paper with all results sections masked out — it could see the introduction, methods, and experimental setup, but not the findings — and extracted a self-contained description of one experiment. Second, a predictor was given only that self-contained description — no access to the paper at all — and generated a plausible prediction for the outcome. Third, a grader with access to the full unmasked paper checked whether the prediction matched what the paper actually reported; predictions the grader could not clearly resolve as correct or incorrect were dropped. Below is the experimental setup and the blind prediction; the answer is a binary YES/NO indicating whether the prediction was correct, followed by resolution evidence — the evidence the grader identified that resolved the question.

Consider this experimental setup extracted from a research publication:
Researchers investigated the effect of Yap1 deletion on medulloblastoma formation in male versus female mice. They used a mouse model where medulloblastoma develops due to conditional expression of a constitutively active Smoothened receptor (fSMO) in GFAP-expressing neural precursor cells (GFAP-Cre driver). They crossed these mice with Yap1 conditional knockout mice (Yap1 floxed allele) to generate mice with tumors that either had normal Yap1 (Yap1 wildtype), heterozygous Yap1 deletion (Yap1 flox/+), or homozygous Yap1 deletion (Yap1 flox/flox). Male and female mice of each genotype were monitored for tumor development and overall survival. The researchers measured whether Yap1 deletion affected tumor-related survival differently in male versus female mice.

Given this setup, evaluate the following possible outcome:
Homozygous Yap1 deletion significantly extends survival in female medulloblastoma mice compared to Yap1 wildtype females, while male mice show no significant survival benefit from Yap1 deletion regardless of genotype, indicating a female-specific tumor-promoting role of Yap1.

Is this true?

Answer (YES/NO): NO